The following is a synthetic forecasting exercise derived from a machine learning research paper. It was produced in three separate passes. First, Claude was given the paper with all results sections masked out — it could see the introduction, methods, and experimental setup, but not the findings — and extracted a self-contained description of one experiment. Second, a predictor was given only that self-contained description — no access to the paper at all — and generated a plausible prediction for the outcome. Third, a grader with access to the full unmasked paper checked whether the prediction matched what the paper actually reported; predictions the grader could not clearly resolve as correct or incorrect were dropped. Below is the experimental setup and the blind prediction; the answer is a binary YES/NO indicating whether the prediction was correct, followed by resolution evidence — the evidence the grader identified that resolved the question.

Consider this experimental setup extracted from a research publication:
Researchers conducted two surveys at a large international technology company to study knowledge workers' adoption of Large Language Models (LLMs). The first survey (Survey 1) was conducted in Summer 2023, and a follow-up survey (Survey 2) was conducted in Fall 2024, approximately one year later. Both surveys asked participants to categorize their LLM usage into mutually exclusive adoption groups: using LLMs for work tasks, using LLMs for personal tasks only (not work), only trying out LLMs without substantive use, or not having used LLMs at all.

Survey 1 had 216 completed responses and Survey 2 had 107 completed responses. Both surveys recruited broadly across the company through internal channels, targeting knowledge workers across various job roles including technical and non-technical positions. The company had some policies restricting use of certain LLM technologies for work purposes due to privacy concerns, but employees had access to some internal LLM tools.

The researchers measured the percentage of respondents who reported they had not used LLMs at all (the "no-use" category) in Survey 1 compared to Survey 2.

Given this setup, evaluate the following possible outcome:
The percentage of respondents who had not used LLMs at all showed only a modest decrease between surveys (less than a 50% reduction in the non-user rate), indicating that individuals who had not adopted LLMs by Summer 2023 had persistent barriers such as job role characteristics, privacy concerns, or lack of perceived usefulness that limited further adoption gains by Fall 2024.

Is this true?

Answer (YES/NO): NO